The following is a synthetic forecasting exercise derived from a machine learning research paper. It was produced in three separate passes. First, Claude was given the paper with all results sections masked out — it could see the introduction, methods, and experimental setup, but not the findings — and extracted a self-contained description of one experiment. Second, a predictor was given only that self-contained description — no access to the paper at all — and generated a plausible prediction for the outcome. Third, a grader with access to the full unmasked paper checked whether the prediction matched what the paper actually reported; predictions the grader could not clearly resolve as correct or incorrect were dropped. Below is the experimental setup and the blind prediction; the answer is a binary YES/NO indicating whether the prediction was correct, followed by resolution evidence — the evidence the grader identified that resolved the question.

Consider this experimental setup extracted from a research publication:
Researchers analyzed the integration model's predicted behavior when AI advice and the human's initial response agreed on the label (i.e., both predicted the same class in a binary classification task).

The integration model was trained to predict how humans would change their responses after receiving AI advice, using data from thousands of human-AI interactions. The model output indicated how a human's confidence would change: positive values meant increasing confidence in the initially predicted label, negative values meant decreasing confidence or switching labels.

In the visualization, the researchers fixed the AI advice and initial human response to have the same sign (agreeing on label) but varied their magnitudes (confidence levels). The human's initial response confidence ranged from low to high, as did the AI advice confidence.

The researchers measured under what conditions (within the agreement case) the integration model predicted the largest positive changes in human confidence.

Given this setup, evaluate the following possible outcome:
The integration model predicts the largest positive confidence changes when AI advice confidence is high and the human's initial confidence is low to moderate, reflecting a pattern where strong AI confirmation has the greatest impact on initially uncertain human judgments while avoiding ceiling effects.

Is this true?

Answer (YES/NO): NO